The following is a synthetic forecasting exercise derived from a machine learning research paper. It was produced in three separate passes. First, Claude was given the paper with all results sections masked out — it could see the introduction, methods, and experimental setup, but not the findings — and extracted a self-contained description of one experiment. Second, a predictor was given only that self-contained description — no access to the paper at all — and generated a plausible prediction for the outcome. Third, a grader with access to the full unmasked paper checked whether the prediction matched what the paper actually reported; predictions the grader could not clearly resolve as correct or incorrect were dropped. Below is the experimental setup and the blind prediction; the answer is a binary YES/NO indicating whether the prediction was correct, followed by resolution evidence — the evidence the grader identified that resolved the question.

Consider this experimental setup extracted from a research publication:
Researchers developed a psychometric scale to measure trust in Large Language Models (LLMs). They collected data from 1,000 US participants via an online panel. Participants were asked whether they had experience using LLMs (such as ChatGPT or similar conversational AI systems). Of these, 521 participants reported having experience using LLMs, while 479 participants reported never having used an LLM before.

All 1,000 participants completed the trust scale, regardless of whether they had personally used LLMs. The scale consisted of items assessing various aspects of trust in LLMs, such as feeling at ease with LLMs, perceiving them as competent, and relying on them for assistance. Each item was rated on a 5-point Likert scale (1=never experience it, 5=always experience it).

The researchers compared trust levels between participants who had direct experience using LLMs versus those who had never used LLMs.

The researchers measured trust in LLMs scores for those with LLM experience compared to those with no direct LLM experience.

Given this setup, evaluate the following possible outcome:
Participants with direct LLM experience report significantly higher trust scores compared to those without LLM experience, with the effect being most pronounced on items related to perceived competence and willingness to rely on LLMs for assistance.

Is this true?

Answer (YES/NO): NO